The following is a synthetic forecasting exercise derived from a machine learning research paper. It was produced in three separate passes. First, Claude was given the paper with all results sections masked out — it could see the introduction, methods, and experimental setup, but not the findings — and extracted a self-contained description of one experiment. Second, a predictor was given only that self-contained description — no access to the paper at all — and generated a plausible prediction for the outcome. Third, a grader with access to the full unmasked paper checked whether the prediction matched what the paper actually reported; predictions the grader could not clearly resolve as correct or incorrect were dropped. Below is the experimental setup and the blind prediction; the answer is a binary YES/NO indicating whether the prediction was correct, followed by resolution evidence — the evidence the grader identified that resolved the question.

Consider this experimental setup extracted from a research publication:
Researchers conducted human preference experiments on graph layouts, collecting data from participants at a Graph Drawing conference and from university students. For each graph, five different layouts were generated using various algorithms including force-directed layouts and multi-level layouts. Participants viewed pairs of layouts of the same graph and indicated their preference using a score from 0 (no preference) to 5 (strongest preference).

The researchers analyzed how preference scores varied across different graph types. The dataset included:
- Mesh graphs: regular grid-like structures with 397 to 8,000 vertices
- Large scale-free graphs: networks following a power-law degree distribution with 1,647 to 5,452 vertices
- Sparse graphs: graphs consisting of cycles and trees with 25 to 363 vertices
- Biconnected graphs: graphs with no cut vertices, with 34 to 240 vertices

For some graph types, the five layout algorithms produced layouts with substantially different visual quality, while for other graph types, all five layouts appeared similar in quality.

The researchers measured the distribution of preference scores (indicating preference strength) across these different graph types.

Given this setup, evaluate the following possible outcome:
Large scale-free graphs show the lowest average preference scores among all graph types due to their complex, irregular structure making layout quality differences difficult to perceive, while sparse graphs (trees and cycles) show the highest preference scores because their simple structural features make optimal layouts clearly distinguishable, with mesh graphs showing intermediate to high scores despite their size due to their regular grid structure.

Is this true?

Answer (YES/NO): NO